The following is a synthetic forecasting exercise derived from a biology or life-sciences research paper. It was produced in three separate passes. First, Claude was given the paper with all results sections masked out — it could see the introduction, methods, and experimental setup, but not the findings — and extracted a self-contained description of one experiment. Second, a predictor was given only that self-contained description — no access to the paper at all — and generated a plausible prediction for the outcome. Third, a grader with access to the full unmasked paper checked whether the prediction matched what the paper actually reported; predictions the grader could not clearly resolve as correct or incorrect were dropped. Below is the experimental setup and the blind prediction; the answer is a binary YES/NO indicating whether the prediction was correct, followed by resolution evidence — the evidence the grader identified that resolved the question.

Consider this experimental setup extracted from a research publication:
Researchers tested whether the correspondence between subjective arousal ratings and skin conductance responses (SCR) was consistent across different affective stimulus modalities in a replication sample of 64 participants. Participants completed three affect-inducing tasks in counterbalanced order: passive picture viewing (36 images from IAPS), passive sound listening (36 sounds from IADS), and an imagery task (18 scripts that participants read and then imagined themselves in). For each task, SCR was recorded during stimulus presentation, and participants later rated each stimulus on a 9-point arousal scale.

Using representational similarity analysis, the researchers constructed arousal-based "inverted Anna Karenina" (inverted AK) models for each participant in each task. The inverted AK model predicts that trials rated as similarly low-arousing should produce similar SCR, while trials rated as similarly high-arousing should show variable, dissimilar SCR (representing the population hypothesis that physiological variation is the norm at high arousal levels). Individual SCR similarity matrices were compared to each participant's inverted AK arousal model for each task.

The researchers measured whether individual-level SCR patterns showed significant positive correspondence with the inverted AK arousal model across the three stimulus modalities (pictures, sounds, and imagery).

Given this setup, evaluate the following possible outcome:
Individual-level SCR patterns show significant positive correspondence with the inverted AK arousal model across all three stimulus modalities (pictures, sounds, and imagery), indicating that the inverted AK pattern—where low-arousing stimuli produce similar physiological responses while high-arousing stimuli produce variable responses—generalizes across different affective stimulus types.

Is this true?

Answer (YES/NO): YES